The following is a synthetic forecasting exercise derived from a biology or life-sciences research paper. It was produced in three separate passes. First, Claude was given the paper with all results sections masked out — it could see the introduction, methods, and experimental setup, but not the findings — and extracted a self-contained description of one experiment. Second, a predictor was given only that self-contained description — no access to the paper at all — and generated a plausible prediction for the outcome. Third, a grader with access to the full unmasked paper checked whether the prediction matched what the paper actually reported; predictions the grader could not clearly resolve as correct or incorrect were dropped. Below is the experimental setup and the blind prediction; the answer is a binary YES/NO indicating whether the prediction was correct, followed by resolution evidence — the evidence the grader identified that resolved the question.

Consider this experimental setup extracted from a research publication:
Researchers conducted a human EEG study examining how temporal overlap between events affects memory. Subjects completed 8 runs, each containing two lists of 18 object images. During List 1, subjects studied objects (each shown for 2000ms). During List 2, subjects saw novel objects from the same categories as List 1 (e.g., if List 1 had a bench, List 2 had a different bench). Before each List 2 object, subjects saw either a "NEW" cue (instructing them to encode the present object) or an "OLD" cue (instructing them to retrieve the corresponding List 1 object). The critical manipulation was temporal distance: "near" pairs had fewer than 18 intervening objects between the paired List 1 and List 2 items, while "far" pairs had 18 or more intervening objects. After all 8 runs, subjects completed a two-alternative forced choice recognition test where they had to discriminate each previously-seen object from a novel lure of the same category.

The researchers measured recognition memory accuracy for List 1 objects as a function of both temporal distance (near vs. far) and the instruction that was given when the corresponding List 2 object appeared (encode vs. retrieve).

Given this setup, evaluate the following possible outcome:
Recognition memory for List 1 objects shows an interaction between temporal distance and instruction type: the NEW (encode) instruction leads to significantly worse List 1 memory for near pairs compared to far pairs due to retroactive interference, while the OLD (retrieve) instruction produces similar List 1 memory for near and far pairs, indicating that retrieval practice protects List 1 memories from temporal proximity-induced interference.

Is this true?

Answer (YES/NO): YES